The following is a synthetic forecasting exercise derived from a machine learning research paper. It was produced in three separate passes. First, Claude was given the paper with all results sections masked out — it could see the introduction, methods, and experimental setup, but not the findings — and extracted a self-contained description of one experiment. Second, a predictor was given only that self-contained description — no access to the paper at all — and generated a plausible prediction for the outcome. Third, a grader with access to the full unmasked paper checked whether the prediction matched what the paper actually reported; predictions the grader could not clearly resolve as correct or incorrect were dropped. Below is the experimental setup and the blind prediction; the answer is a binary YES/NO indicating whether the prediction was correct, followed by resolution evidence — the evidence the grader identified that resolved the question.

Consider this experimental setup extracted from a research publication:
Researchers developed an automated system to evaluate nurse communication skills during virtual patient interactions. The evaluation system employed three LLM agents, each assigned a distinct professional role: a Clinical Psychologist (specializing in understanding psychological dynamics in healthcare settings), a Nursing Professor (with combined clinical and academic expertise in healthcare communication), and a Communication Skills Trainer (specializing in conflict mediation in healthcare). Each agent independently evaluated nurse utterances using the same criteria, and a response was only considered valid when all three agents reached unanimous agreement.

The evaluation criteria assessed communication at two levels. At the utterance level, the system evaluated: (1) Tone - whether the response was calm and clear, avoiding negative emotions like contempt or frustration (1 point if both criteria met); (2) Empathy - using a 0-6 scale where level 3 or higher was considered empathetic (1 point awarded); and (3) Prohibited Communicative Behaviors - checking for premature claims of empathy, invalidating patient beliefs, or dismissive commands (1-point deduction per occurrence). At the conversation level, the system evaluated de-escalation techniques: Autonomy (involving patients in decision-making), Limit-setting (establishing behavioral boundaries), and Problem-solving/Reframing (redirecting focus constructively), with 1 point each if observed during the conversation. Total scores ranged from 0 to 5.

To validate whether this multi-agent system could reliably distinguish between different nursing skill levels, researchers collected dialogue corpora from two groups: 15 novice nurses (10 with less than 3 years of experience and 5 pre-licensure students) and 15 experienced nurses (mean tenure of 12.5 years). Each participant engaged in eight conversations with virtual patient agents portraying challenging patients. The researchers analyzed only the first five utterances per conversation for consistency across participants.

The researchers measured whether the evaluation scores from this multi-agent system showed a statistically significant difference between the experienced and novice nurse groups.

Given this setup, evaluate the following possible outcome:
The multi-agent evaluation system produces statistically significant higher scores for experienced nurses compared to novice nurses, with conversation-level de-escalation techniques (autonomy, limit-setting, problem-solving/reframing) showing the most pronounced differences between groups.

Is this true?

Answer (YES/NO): NO